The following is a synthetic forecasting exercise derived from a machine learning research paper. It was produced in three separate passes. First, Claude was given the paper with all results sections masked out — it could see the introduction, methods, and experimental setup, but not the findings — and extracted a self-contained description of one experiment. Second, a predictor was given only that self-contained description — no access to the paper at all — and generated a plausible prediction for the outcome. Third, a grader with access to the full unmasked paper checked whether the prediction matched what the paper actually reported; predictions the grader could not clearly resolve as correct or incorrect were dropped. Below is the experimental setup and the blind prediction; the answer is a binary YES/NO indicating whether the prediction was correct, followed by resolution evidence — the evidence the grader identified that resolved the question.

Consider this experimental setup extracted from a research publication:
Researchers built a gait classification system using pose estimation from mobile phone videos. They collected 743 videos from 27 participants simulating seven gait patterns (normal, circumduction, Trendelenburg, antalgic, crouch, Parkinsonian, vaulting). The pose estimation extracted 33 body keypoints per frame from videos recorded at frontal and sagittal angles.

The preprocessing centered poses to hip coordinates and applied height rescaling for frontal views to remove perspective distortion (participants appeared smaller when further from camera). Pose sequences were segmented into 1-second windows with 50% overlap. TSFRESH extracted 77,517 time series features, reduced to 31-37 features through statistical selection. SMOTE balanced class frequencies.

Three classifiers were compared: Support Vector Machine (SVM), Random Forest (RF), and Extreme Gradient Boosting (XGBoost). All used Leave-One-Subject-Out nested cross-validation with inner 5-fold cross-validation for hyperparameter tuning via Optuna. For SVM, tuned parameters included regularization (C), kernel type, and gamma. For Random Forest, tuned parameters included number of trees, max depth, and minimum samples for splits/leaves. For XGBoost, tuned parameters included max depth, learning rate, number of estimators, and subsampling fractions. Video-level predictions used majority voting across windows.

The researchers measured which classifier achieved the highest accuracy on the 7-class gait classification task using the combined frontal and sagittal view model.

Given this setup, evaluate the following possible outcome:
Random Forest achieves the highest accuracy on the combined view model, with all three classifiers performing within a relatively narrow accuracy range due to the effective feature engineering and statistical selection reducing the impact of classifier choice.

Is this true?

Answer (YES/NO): NO